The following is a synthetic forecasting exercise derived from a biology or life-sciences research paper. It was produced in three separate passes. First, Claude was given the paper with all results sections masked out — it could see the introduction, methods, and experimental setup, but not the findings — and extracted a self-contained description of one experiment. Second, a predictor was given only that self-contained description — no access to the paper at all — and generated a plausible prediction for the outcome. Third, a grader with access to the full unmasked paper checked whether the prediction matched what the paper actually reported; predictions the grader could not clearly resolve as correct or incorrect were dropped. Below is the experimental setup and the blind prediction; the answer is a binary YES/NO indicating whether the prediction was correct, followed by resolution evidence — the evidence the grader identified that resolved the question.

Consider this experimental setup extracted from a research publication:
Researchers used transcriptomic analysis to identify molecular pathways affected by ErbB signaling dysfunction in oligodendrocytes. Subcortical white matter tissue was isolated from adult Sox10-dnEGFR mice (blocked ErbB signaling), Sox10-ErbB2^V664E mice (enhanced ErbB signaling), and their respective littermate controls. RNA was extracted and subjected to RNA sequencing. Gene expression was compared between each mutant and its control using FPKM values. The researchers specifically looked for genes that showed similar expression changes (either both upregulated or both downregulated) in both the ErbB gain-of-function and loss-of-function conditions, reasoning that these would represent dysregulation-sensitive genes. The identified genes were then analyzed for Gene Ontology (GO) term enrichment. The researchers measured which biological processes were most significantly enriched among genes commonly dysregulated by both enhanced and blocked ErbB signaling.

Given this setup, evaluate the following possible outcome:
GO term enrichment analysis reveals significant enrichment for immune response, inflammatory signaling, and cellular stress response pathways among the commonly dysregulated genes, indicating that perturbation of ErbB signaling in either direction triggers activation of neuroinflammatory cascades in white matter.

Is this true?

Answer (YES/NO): NO